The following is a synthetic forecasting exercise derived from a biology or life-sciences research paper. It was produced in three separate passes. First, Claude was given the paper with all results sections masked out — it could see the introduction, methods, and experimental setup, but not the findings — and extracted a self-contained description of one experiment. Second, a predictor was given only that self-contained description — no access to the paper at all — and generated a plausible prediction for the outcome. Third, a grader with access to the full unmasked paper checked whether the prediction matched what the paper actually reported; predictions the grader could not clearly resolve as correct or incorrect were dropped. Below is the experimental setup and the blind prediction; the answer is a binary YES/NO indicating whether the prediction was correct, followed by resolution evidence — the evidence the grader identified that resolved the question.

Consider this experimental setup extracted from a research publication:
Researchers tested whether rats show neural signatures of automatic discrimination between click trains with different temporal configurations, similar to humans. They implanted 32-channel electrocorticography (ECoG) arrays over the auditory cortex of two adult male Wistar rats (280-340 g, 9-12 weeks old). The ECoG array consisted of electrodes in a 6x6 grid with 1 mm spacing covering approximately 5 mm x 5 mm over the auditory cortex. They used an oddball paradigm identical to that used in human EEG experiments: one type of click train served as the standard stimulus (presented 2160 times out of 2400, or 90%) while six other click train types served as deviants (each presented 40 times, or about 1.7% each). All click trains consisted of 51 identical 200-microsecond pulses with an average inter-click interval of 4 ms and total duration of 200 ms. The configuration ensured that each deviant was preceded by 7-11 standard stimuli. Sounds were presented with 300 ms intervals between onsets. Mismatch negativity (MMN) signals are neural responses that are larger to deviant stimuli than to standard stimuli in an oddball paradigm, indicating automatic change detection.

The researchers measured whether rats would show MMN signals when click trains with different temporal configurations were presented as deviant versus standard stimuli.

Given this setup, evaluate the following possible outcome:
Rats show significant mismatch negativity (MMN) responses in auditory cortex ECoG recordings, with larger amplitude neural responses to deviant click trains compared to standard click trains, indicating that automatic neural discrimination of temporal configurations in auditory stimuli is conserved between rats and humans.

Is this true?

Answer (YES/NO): YES